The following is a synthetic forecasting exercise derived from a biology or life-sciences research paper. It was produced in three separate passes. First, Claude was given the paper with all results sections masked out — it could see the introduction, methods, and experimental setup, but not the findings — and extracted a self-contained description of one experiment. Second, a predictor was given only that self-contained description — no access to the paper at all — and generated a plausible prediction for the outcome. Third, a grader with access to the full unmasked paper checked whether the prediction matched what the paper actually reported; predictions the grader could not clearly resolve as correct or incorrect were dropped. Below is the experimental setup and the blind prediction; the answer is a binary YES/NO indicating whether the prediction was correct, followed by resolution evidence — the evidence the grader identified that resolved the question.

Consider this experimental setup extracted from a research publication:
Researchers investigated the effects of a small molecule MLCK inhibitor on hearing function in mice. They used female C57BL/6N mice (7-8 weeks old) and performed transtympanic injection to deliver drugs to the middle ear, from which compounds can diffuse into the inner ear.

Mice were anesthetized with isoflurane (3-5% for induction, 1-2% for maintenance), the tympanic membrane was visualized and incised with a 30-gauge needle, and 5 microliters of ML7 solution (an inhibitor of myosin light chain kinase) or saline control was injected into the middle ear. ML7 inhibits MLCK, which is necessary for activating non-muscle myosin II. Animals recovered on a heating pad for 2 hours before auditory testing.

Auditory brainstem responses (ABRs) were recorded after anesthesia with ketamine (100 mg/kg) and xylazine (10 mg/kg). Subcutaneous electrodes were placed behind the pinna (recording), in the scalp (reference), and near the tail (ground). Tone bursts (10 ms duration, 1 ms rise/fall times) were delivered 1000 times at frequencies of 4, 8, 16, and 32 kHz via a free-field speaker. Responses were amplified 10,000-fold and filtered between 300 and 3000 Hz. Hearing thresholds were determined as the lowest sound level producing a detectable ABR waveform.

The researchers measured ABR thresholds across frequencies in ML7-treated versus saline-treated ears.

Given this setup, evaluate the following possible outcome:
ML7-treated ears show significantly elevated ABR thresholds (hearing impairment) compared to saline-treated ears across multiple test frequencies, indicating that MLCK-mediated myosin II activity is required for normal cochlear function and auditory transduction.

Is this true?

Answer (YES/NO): YES